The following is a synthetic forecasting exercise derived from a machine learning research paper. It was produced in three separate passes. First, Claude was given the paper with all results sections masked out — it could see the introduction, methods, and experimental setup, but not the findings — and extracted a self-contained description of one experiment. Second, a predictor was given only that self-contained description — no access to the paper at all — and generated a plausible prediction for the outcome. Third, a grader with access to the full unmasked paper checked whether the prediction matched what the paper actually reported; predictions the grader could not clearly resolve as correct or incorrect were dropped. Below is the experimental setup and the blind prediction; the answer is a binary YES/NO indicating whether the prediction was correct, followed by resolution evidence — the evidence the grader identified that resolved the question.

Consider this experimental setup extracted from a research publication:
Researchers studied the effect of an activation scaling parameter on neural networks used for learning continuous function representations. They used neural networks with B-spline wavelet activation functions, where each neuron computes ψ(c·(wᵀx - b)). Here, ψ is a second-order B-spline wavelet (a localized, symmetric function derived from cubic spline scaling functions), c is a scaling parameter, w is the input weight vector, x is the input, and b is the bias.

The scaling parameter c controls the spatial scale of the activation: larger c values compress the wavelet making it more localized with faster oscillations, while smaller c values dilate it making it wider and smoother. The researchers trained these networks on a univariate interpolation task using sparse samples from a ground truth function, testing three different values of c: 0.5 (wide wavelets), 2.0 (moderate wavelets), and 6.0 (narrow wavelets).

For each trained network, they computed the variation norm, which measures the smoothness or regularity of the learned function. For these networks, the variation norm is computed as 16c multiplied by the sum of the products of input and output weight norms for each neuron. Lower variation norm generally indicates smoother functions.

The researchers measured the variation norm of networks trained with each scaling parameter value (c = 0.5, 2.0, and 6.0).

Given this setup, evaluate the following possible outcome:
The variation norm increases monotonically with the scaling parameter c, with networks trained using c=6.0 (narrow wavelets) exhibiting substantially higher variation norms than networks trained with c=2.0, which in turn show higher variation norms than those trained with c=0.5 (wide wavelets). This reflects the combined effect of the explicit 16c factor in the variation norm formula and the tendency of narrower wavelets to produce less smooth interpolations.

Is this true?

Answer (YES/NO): NO